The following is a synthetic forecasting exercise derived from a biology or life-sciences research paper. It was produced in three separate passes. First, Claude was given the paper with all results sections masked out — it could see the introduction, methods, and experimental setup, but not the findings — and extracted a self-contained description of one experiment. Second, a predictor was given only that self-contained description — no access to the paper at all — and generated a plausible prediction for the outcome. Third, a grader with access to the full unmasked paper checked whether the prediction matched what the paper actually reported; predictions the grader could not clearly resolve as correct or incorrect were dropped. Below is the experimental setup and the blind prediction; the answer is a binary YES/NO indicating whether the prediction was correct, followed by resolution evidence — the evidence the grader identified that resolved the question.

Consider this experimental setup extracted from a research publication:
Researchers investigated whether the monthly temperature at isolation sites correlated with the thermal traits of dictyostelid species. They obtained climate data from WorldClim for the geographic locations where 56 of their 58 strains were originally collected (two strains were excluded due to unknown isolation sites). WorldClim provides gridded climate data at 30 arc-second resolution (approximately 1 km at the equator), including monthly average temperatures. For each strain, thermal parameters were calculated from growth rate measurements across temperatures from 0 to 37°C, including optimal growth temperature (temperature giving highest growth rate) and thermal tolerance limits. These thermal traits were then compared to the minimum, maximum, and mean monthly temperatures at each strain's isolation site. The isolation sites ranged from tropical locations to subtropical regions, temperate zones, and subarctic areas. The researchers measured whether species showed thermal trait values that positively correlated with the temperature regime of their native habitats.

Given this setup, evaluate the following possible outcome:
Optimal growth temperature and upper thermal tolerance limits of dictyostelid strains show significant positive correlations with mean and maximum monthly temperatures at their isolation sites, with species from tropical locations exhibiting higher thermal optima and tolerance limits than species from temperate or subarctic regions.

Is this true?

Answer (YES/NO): NO